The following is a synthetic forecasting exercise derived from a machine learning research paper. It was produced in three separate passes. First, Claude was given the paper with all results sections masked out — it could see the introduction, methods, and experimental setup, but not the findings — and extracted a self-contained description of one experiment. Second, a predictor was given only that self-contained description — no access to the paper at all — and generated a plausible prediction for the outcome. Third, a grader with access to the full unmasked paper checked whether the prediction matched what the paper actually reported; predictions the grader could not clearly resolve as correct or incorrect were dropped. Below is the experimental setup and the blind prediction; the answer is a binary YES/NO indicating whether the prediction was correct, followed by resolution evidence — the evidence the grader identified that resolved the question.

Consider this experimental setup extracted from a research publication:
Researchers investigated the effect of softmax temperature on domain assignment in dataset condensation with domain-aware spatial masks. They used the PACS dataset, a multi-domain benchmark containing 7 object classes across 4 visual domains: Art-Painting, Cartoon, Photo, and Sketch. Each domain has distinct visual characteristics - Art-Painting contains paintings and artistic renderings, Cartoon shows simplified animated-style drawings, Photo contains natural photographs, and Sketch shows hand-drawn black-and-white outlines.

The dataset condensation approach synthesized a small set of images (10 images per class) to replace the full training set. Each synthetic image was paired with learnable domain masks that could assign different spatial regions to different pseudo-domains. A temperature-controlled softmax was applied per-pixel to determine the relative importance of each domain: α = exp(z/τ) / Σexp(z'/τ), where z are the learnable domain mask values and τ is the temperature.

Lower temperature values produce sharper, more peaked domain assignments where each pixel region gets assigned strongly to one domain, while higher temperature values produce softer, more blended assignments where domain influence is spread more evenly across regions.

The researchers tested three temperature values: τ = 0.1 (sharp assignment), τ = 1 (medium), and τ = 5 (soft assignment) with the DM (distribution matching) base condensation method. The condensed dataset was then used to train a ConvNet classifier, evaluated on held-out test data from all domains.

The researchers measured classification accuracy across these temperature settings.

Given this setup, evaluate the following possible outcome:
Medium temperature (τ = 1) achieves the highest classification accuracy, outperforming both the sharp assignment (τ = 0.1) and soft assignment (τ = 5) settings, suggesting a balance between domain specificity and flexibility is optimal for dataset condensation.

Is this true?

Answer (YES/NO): NO